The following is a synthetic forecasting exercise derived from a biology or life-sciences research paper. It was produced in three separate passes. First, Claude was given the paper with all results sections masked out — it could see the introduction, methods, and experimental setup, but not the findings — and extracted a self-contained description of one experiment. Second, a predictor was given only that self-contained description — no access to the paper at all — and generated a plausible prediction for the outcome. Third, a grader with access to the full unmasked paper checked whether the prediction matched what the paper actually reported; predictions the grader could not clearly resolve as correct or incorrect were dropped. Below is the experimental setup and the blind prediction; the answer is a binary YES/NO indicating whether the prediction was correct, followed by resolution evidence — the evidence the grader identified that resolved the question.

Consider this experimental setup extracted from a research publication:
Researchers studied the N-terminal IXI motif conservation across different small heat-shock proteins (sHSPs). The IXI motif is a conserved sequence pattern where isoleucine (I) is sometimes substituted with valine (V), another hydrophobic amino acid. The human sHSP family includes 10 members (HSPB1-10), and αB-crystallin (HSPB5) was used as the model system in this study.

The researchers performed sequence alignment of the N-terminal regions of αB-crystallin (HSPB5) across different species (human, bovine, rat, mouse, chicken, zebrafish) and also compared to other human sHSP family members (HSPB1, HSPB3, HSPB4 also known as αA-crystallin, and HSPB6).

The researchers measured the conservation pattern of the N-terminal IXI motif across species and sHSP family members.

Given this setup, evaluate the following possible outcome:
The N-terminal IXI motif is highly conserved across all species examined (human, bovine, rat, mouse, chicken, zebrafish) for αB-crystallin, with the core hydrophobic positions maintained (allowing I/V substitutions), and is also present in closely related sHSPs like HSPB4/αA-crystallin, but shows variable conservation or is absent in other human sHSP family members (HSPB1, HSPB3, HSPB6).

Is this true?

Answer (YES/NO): NO